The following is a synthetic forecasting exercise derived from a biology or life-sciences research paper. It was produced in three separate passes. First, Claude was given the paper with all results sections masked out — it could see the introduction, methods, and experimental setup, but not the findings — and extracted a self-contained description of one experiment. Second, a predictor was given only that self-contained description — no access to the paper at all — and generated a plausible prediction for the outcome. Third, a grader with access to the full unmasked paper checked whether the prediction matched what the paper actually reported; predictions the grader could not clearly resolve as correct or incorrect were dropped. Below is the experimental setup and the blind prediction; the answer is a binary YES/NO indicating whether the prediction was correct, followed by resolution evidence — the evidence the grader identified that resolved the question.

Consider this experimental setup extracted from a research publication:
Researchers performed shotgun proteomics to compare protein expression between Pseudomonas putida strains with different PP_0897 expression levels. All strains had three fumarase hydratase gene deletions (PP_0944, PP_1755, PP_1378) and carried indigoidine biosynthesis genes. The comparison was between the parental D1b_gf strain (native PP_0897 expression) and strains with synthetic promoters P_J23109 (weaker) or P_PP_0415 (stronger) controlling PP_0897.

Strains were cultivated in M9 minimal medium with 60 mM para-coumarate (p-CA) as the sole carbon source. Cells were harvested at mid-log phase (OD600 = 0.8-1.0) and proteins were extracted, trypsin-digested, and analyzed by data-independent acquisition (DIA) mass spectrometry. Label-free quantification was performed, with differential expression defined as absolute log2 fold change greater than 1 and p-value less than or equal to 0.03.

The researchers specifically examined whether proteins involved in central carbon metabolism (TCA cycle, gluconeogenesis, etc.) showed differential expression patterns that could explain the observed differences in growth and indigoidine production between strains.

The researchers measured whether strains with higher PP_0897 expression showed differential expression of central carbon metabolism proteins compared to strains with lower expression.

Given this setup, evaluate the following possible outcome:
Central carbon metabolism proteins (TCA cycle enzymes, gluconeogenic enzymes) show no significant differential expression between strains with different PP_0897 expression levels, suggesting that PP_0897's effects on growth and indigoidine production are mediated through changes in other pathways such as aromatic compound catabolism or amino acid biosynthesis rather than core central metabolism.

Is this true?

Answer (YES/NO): YES